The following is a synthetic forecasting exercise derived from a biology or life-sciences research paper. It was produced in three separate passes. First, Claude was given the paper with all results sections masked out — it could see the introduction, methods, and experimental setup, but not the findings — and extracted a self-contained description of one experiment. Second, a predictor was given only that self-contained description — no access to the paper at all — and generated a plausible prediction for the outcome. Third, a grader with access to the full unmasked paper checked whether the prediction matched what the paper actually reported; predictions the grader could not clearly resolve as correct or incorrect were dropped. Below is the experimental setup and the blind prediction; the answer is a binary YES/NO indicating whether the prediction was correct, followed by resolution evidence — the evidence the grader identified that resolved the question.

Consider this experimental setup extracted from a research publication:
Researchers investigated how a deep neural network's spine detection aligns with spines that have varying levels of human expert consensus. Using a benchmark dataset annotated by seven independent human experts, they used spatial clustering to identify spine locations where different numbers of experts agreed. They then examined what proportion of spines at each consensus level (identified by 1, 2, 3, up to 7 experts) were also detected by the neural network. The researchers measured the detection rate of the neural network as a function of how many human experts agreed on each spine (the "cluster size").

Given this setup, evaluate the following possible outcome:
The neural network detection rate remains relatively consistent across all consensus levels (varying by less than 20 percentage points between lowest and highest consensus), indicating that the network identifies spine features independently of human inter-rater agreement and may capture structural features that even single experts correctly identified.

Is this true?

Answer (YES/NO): NO